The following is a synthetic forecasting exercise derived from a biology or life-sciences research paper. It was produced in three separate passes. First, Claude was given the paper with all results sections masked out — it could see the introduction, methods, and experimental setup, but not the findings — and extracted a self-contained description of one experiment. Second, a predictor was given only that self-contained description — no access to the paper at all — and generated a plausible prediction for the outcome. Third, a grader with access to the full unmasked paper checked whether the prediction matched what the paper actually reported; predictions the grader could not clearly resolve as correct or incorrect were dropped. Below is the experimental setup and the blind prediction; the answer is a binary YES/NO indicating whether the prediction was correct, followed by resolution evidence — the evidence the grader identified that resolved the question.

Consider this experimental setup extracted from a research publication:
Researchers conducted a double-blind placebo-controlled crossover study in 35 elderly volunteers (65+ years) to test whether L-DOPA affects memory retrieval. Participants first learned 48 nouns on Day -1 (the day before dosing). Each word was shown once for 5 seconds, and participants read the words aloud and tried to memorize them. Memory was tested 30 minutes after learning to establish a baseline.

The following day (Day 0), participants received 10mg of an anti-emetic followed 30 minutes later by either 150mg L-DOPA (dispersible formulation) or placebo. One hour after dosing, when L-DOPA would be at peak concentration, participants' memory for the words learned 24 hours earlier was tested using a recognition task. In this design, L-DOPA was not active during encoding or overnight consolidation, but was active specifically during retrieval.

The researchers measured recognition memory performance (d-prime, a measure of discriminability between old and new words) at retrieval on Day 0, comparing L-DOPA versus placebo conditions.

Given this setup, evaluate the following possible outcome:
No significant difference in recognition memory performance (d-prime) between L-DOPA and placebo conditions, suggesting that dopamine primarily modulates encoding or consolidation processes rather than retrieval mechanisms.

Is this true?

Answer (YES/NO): YES